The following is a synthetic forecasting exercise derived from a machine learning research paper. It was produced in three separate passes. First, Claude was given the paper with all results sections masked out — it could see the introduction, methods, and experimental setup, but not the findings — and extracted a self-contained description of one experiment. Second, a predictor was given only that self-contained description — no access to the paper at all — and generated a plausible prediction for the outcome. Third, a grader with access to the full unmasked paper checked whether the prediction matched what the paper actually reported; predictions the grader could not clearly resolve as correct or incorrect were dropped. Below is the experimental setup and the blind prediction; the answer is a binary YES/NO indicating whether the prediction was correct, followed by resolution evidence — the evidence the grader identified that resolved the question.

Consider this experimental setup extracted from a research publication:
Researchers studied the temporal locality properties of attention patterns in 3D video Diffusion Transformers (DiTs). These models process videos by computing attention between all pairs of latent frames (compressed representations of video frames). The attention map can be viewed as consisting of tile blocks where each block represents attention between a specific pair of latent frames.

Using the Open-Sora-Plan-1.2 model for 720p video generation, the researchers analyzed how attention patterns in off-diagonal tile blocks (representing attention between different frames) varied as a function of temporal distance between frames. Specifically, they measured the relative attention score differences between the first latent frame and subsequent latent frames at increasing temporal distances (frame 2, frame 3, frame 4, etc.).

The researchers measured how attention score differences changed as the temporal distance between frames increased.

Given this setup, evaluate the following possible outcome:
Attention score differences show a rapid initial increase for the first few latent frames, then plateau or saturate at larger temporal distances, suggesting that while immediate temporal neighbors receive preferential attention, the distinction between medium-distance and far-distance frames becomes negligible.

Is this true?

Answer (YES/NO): NO